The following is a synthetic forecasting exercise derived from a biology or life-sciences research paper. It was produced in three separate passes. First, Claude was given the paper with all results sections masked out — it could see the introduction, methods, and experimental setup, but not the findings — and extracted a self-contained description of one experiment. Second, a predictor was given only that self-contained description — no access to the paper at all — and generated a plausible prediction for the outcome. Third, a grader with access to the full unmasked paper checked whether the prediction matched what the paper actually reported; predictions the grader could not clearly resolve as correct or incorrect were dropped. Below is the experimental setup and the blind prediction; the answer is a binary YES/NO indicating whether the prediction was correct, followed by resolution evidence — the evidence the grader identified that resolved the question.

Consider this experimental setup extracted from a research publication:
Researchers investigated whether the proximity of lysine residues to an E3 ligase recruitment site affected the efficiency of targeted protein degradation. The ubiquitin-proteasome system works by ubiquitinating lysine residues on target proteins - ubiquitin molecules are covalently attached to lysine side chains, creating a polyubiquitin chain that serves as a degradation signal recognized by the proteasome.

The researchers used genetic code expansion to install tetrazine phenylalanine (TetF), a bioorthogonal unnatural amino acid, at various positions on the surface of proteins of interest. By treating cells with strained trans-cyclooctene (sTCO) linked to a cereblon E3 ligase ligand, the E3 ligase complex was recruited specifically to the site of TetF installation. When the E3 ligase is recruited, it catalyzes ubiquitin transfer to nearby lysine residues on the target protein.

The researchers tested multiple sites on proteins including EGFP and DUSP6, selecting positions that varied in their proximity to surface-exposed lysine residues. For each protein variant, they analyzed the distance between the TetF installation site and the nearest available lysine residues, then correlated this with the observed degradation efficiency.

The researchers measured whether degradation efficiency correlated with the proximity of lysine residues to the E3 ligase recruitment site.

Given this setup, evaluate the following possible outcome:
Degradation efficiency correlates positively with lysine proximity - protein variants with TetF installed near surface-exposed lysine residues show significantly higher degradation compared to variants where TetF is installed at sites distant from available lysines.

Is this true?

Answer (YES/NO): YES